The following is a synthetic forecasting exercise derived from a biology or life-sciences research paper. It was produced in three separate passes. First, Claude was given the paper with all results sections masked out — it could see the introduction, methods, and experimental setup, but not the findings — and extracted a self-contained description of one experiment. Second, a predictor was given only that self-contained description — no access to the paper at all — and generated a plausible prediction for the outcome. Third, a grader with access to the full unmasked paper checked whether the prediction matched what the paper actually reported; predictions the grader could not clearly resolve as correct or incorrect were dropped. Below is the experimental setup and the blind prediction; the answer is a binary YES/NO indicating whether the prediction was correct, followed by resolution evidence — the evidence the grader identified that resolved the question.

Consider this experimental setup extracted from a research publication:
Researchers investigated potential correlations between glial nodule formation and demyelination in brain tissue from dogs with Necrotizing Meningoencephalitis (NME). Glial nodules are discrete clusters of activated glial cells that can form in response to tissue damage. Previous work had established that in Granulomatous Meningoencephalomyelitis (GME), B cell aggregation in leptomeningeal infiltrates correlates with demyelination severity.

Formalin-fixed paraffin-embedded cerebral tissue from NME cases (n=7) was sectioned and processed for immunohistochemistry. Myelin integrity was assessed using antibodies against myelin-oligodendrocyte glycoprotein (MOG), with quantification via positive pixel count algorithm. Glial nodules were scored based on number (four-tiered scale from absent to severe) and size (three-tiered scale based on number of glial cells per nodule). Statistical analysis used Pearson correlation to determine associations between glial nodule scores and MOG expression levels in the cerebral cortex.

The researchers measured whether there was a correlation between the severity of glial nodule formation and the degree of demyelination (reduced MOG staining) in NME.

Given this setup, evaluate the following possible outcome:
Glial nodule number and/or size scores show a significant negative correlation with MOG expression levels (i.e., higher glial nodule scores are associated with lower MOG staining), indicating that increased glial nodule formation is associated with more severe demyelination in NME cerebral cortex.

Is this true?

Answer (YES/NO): NO